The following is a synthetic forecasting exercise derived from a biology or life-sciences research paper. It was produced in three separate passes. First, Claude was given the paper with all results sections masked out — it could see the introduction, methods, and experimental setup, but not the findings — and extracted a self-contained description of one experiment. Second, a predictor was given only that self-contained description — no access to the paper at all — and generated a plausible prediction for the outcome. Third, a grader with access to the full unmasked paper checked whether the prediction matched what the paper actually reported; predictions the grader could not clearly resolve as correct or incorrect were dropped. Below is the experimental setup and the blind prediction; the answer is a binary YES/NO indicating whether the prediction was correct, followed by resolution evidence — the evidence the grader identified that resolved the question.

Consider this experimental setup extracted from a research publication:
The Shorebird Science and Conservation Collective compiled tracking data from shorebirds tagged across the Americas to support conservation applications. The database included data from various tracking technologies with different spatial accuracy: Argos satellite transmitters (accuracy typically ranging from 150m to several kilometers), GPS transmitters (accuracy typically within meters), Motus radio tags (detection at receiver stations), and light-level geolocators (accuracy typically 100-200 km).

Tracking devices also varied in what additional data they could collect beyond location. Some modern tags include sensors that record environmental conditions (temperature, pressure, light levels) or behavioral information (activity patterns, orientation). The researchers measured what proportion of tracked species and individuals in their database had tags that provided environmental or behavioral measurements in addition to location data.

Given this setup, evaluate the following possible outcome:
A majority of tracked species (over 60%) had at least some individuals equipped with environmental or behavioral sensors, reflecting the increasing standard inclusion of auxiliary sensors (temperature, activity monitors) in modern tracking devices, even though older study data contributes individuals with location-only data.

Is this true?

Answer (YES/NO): NO